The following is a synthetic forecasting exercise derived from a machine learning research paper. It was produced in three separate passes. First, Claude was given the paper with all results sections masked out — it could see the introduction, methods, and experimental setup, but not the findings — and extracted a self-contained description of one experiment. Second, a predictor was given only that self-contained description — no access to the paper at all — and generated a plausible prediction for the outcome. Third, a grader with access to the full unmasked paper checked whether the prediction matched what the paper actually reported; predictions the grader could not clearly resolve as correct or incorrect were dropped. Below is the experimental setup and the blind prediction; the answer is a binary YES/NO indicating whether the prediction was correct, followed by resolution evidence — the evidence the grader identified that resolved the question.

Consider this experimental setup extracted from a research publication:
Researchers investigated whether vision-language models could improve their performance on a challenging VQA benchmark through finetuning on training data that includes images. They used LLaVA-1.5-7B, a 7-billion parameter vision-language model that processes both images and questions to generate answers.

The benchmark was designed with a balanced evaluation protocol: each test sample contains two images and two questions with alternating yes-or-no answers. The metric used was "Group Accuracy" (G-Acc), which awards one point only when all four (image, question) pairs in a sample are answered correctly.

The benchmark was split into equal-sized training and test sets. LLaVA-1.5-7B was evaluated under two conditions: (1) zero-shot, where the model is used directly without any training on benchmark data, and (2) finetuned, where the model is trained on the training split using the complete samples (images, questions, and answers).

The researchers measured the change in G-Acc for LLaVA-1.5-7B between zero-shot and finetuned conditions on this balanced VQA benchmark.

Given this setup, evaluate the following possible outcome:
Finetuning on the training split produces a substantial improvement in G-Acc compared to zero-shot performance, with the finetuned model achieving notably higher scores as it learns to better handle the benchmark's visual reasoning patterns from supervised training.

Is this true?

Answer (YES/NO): YES